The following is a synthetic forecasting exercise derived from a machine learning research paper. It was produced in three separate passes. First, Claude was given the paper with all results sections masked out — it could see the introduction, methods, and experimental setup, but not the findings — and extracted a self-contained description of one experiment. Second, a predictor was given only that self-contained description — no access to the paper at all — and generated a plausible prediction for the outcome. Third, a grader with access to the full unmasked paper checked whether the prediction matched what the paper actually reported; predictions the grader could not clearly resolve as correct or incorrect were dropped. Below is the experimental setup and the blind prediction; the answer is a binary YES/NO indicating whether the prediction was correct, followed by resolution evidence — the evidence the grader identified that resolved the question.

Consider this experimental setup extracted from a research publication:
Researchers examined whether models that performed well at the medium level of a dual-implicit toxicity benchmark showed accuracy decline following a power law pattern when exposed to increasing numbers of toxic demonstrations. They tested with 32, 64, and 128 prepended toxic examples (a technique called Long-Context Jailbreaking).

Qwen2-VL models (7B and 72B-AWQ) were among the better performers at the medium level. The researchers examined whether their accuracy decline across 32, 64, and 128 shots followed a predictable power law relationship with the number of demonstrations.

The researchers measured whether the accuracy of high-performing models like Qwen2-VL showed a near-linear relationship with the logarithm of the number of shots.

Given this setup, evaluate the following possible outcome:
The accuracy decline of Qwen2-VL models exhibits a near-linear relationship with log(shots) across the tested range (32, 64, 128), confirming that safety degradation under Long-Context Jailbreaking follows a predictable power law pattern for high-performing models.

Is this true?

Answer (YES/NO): YES